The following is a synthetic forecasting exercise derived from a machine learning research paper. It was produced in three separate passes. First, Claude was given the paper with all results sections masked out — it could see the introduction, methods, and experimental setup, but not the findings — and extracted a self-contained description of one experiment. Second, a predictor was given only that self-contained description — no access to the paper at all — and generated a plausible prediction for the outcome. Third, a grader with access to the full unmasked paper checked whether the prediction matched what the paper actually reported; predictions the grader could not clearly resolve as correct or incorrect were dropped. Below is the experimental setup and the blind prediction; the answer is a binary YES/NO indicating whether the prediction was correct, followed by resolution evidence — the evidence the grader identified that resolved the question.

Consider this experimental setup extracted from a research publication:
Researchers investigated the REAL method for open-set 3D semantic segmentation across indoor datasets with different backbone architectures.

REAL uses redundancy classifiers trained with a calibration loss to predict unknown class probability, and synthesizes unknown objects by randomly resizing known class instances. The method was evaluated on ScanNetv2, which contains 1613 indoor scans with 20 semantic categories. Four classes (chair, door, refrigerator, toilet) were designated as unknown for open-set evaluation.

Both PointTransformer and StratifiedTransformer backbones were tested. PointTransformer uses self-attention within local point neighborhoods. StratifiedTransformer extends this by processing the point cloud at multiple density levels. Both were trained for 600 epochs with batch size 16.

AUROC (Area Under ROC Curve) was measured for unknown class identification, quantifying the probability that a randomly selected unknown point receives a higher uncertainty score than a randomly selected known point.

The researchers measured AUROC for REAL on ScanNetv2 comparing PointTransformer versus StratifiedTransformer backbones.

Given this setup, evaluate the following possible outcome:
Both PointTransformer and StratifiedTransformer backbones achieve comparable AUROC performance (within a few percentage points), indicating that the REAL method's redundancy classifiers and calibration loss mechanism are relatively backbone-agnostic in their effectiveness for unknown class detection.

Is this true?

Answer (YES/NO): YES